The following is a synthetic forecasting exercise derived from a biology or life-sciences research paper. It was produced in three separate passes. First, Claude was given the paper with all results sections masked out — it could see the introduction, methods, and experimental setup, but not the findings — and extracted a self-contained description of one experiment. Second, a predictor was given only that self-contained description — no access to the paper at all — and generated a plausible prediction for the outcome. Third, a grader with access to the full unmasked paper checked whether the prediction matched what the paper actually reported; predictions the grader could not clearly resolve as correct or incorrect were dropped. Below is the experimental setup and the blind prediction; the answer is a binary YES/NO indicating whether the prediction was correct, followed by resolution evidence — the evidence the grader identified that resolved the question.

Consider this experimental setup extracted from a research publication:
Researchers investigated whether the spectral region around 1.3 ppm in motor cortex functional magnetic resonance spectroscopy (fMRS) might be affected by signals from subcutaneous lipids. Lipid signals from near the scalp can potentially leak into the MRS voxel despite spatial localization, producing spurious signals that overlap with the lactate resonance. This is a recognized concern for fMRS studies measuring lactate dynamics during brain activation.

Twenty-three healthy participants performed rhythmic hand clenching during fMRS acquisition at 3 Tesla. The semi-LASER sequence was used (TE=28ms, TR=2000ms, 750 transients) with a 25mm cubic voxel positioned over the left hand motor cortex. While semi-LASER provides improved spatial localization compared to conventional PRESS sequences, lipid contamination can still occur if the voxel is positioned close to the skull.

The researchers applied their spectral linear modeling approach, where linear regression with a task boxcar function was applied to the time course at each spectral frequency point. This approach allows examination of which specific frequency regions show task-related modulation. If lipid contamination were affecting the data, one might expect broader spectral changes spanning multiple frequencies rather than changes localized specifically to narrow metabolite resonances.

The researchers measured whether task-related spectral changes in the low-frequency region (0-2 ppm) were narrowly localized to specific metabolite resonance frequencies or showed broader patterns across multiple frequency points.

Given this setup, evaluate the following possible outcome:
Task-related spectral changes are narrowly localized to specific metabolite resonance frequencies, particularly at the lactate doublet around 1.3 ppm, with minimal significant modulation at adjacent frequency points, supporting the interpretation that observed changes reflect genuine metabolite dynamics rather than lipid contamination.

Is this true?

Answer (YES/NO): YES